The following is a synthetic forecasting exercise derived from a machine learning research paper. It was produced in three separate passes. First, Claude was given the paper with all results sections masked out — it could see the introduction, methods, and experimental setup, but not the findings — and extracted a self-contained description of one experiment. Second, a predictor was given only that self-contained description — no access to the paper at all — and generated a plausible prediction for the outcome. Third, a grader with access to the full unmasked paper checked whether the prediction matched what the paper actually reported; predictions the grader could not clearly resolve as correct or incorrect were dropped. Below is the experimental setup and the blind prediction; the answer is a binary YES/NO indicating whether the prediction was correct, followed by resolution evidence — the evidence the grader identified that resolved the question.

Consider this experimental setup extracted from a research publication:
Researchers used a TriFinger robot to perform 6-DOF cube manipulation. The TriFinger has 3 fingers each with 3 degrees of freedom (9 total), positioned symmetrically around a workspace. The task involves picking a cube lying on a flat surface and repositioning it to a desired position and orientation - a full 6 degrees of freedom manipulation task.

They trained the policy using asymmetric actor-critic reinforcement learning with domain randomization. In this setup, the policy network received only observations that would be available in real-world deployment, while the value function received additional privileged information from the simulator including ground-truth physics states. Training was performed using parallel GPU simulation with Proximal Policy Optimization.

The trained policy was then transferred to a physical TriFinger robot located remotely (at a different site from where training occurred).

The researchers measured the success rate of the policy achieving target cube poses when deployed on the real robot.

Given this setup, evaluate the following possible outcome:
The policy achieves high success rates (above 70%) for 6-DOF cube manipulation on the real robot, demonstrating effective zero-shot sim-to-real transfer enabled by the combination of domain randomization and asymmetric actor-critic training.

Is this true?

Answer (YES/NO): NO